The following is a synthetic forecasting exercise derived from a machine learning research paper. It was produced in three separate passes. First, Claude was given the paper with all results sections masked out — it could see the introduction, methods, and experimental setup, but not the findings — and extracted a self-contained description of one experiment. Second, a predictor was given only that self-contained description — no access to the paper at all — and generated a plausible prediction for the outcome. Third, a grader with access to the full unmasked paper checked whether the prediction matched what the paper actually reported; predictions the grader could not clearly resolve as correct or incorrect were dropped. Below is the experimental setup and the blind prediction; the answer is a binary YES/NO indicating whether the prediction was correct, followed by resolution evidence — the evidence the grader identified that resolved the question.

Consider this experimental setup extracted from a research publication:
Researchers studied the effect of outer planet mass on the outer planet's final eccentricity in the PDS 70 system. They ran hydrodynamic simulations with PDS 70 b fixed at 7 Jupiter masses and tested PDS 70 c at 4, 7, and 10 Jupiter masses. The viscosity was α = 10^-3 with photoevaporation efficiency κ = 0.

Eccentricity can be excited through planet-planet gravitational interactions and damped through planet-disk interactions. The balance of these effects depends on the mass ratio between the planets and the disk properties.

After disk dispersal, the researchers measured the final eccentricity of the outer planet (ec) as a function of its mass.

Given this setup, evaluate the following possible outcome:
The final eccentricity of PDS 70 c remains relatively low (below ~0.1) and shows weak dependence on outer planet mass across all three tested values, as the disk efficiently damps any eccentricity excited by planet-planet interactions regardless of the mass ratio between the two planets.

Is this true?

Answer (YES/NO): NO